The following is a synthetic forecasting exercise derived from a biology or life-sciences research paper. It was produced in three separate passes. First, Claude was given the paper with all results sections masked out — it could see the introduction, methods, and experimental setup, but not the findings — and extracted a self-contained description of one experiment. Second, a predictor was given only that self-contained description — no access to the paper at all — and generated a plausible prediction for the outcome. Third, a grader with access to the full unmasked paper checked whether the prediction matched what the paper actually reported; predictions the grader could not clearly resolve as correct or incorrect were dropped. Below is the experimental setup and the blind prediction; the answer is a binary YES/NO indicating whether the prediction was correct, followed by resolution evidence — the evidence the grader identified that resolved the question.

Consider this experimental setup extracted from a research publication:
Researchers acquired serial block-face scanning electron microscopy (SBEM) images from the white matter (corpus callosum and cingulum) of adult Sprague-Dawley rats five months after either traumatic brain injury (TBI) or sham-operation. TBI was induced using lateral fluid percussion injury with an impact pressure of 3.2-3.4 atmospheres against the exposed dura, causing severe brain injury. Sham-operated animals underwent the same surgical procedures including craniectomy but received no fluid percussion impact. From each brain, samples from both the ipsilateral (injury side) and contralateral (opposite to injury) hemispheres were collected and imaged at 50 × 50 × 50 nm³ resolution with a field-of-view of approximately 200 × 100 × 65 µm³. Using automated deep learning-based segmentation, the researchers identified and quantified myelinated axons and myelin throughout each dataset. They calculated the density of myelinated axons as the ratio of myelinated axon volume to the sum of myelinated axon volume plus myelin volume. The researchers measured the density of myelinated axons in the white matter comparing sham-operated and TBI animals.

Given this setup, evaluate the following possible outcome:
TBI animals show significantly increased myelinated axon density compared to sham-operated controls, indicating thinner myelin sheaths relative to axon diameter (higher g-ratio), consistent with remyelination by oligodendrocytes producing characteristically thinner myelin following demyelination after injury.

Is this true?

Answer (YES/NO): NO